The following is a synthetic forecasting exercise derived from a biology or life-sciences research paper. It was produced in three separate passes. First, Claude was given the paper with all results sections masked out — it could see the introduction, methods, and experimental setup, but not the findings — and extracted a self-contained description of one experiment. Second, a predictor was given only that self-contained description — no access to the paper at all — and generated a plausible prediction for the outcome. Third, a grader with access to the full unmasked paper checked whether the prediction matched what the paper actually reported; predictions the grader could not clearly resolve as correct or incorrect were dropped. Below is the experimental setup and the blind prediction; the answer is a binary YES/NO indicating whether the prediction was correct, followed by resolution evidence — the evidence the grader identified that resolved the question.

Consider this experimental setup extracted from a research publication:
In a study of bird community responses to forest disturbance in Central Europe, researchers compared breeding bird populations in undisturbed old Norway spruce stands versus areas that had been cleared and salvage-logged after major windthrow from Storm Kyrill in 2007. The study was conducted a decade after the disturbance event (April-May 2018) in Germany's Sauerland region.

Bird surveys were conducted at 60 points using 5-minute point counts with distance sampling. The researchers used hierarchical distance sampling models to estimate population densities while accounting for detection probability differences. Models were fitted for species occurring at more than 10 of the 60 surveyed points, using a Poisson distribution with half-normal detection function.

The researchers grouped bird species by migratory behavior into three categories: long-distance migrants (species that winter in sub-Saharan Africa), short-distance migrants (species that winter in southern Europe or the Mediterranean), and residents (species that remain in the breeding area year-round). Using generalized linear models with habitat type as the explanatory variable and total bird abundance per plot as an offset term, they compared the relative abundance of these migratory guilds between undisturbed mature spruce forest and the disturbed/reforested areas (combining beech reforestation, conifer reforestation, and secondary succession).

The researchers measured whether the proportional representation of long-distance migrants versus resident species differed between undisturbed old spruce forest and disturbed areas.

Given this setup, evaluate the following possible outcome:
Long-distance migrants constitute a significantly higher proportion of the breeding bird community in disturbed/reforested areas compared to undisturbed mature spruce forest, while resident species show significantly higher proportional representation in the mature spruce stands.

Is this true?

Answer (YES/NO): NO